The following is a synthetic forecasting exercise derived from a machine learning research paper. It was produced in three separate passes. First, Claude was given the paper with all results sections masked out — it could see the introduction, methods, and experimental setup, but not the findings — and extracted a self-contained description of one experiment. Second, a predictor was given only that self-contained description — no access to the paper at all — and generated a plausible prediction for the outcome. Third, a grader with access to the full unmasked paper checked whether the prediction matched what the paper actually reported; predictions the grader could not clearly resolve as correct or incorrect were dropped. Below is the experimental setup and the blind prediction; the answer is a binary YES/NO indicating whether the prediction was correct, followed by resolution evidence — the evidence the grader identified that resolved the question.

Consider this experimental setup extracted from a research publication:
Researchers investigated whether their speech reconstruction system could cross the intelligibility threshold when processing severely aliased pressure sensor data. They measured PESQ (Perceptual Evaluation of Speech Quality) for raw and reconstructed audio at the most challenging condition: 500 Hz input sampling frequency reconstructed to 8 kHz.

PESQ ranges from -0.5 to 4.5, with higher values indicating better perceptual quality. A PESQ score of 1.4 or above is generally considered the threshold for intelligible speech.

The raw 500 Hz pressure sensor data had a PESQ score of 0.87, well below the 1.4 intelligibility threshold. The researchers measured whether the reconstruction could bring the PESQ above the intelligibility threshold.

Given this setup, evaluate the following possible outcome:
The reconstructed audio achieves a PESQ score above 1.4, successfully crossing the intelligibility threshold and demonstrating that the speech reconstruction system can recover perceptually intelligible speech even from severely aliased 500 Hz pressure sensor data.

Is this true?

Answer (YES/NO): YES